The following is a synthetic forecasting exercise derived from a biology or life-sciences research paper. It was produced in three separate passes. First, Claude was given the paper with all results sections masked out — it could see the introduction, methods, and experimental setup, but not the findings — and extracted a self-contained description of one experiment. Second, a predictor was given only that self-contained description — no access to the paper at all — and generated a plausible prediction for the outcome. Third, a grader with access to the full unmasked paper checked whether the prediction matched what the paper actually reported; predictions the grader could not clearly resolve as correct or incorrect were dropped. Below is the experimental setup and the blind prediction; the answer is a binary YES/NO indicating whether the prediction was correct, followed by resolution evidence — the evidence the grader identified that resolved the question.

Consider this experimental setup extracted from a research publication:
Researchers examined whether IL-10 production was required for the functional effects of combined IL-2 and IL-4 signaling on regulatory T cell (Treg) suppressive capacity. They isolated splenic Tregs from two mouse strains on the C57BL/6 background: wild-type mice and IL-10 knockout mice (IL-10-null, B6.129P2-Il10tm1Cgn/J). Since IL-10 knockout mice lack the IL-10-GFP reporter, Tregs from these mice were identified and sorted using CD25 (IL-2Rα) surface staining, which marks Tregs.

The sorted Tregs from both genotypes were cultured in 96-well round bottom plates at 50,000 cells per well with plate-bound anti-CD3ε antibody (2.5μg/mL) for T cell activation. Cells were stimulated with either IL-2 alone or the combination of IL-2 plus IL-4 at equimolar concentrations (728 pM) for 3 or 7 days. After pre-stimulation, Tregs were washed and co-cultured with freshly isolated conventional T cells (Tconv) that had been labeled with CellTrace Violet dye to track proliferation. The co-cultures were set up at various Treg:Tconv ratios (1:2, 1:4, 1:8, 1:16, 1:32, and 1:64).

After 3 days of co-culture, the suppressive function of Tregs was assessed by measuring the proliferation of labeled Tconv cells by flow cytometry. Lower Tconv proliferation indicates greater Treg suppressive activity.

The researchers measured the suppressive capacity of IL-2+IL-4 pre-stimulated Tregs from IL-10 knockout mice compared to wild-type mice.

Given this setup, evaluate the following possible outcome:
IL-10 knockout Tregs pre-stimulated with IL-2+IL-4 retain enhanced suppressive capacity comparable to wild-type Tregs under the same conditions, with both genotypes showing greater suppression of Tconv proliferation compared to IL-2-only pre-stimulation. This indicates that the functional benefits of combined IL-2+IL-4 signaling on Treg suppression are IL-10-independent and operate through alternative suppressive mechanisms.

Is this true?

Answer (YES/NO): NO